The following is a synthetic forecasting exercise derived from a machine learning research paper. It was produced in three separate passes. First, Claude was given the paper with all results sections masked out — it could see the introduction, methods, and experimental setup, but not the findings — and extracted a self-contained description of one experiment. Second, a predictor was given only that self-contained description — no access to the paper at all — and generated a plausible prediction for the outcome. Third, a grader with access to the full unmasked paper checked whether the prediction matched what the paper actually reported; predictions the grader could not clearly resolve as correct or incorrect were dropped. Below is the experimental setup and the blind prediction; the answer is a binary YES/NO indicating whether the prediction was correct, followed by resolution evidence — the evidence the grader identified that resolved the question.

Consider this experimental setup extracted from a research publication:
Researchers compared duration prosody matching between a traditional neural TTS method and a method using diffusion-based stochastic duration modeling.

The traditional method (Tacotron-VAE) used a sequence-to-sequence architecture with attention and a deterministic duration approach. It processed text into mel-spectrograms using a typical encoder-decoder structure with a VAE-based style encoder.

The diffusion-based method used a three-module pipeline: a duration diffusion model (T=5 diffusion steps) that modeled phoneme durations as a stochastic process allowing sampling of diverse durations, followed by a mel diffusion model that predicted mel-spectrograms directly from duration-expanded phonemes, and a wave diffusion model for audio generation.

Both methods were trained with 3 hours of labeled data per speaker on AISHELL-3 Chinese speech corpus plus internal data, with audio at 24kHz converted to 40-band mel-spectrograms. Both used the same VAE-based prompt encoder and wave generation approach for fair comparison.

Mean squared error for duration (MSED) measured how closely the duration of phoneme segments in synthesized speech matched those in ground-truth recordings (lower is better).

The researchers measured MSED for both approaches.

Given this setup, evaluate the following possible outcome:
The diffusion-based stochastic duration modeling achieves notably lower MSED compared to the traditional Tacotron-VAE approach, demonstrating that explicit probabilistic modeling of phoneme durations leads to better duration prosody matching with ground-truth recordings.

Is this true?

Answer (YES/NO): NO